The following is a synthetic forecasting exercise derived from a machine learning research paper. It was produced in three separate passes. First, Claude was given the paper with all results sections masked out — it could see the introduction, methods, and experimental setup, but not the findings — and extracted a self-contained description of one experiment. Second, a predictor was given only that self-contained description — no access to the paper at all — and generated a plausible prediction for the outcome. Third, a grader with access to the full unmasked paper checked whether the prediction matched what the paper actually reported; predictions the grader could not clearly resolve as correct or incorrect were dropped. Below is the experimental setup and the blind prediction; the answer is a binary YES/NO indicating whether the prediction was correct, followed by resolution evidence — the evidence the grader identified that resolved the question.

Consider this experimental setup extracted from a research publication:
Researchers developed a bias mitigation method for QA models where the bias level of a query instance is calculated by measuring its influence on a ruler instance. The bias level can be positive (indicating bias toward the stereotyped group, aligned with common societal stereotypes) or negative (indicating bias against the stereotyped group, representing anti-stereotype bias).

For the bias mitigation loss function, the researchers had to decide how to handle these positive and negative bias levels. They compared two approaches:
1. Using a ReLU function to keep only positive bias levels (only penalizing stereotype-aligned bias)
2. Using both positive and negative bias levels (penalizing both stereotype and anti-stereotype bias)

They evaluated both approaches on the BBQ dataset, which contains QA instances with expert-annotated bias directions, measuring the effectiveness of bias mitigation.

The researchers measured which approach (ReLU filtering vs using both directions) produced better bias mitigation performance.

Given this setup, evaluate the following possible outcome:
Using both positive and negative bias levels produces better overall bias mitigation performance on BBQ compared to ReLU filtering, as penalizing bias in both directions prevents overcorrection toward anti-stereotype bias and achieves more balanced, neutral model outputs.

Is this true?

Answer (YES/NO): NO